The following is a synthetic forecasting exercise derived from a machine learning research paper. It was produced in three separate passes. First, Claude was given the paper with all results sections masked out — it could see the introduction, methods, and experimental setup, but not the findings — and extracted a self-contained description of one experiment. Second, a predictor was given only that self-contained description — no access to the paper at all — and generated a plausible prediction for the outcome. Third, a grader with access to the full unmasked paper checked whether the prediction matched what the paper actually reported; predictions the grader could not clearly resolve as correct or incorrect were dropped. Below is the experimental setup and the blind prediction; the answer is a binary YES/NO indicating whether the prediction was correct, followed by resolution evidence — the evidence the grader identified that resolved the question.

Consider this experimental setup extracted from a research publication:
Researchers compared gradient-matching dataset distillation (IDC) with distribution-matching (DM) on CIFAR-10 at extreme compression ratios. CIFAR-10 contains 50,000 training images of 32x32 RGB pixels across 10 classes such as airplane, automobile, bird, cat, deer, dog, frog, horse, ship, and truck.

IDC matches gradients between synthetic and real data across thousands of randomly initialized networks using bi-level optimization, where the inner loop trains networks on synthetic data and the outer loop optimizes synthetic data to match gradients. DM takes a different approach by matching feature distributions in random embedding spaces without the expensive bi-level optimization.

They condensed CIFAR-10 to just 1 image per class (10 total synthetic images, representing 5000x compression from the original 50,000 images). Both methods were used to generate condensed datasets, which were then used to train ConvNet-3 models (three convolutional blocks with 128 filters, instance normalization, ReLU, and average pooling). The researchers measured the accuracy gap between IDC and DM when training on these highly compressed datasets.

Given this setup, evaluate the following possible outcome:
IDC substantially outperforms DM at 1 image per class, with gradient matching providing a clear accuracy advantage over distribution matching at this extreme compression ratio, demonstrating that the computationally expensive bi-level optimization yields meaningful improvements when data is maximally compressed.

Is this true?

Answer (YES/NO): YES